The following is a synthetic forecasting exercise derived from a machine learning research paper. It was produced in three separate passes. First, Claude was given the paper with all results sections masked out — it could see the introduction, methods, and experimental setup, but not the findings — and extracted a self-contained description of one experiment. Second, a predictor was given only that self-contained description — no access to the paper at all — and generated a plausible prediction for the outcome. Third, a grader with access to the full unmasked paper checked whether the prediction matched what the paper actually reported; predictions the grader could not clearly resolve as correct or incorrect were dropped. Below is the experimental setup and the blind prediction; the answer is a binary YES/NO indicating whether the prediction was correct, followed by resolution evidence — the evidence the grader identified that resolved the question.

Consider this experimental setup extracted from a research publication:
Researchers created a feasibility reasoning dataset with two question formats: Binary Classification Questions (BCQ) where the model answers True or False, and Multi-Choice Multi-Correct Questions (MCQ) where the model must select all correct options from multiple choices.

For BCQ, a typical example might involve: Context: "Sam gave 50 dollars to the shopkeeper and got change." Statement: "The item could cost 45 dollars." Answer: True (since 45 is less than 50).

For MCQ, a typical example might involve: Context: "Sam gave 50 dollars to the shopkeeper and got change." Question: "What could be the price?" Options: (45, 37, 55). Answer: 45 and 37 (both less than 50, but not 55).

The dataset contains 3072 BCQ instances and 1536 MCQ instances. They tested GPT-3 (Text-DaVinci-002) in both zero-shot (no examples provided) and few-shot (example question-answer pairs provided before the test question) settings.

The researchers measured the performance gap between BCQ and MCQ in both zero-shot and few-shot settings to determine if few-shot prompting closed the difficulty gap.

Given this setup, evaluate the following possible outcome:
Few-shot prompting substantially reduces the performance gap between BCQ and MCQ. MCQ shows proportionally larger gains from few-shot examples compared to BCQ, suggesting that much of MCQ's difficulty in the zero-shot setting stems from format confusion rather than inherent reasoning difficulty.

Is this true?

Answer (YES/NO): NO